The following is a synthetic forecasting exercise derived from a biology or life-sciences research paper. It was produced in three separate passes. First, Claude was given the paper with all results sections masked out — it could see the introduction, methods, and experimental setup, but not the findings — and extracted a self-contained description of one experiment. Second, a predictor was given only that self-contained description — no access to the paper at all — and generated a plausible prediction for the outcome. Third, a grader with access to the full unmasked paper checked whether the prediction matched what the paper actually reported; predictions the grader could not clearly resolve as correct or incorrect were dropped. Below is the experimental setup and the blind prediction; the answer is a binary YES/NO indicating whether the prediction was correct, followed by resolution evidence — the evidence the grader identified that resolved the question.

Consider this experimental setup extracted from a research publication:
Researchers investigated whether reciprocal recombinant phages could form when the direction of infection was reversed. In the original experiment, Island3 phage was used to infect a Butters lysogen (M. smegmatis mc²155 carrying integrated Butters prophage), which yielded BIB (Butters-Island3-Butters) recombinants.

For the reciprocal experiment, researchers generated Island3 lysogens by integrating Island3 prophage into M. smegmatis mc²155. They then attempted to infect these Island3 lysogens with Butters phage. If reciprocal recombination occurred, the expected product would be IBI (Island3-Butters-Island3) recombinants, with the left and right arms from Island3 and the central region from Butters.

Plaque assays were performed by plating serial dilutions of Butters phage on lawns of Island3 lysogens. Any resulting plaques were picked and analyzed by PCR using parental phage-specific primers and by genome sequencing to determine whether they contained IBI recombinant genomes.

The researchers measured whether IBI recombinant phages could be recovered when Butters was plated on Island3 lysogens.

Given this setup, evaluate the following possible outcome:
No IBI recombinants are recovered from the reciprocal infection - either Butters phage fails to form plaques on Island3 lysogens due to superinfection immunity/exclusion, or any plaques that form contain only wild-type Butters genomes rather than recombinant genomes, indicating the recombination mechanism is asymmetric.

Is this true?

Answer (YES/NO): YES